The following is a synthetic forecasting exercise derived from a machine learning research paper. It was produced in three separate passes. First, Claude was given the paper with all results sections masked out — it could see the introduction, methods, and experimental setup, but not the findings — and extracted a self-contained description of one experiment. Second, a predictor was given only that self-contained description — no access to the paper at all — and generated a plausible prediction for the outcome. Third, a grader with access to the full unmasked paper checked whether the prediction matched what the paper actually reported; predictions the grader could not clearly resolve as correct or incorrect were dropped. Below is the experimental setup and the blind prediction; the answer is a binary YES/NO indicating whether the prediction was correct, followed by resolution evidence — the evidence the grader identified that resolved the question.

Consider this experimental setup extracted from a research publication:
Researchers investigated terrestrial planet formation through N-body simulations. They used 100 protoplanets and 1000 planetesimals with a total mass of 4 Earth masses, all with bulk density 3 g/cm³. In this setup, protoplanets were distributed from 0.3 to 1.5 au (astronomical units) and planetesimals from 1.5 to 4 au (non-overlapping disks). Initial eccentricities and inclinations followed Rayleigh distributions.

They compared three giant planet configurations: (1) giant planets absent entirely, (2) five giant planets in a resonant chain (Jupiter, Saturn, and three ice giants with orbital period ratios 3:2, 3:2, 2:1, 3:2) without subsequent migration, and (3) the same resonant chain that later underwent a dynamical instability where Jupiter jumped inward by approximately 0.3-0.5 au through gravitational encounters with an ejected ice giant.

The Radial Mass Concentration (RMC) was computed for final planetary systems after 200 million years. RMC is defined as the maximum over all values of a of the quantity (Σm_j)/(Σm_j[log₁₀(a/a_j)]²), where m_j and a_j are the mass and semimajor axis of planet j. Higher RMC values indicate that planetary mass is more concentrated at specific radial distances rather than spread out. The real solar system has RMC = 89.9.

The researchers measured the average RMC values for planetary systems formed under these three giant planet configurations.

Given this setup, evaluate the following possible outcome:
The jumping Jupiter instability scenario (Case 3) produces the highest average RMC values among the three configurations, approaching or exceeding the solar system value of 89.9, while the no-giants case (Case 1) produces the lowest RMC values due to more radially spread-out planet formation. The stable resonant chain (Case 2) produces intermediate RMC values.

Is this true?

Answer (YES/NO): NO